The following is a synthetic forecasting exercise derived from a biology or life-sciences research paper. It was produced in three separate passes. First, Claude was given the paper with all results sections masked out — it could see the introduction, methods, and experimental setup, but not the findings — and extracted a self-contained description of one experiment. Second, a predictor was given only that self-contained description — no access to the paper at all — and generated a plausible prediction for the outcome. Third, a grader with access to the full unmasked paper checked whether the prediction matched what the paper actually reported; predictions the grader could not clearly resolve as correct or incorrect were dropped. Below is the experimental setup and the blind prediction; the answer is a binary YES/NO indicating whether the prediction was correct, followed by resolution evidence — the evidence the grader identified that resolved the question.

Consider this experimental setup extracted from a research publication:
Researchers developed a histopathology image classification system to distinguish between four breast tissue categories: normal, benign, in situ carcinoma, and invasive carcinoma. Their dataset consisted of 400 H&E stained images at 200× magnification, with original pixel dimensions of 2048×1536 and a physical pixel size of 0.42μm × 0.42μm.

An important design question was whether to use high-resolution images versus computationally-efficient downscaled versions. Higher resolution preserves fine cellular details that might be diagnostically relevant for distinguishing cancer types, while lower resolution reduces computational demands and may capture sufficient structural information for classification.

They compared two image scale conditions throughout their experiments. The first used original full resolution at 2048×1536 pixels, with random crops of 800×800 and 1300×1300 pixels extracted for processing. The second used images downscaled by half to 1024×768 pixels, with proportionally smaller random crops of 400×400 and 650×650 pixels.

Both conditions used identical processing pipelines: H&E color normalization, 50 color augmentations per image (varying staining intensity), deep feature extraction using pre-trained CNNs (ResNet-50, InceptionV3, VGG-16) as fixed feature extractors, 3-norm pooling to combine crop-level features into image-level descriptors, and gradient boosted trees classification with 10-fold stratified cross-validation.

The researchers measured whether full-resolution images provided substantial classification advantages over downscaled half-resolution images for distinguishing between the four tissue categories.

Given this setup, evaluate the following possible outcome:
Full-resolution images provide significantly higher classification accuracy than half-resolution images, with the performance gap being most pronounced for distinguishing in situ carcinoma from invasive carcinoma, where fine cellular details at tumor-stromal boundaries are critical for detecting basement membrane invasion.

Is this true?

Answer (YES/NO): NO